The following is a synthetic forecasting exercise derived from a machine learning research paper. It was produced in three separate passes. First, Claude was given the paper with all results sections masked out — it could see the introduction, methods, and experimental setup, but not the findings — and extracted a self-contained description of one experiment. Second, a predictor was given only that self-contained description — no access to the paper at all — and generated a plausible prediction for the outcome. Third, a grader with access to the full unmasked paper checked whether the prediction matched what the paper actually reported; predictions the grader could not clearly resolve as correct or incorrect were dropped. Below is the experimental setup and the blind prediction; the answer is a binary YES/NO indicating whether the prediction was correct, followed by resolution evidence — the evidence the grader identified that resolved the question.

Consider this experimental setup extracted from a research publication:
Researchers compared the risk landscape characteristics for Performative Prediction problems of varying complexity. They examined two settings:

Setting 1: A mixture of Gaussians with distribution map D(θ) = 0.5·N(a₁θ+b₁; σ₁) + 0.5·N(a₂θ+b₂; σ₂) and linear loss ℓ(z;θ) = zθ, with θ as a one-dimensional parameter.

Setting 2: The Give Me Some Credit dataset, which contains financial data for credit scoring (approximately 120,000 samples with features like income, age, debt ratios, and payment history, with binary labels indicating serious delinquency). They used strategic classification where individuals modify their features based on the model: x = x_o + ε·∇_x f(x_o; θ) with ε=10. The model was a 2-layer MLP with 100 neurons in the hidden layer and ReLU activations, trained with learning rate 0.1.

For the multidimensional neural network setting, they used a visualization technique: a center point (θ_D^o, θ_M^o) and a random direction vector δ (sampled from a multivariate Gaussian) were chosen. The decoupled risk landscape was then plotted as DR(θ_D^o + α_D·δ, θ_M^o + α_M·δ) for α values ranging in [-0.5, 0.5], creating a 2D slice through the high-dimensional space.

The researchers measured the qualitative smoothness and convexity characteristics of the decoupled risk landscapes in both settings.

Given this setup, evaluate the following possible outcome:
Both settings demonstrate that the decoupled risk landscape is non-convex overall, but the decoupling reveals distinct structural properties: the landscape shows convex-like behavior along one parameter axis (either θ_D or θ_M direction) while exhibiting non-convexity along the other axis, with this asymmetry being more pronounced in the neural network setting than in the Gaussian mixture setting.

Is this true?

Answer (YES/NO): NO